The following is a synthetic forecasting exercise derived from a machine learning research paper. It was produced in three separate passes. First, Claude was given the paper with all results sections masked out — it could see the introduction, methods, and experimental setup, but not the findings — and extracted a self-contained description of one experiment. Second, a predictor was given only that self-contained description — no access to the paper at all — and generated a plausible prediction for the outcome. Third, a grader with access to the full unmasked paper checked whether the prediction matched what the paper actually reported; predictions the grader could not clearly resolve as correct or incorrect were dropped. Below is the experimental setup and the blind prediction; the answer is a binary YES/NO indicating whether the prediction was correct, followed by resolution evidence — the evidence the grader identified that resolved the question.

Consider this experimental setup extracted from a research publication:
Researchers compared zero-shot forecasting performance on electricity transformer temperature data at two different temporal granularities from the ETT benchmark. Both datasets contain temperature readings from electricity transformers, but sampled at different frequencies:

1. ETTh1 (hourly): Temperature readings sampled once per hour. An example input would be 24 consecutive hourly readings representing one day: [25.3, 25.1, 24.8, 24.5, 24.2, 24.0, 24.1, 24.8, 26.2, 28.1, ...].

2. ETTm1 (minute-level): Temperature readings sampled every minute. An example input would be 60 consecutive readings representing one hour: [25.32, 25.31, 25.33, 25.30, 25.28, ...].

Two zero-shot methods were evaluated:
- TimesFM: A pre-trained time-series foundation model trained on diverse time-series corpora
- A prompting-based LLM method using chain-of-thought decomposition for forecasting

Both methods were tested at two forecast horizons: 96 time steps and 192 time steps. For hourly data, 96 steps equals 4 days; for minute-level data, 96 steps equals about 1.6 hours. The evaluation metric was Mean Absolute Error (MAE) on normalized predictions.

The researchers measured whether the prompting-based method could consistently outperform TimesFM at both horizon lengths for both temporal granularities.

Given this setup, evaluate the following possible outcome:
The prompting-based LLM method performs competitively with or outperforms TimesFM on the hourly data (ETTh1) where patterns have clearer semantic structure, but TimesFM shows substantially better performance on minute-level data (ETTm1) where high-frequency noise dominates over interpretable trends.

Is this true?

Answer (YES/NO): NO